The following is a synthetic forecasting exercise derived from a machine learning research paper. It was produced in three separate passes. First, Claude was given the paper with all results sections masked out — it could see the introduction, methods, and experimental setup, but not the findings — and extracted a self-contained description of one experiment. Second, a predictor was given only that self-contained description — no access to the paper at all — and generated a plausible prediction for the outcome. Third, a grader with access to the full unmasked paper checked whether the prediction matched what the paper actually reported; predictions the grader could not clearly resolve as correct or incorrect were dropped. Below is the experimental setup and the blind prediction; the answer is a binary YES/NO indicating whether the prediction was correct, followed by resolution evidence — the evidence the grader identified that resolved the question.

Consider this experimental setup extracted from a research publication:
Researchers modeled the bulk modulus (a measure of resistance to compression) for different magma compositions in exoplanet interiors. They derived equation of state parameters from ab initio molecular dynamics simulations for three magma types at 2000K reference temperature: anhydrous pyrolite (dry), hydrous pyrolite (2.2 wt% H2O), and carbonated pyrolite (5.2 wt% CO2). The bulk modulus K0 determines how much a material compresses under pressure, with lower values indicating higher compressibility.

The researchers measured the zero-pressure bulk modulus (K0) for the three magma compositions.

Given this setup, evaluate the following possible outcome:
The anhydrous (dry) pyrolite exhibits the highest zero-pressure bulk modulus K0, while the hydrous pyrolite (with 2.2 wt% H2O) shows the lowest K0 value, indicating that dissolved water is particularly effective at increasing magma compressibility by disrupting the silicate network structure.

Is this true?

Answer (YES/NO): YES